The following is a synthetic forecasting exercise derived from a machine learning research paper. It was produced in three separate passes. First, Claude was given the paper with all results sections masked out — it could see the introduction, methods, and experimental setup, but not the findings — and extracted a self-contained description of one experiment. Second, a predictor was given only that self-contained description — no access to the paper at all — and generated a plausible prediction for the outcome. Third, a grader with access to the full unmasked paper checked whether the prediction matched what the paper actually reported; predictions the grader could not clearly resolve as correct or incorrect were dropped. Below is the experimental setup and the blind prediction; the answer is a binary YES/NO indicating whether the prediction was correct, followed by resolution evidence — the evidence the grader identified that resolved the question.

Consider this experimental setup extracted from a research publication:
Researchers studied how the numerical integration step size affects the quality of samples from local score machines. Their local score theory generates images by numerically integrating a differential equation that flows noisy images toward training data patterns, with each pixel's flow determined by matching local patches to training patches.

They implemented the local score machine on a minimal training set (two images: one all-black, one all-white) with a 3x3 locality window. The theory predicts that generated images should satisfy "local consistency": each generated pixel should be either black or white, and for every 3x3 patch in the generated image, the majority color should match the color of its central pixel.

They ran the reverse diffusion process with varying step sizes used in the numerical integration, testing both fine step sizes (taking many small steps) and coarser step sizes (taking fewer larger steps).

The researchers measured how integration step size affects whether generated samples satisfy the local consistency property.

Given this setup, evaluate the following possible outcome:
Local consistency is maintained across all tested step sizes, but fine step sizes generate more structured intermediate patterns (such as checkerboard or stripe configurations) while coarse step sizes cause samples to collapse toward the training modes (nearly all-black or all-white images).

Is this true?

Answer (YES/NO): NO